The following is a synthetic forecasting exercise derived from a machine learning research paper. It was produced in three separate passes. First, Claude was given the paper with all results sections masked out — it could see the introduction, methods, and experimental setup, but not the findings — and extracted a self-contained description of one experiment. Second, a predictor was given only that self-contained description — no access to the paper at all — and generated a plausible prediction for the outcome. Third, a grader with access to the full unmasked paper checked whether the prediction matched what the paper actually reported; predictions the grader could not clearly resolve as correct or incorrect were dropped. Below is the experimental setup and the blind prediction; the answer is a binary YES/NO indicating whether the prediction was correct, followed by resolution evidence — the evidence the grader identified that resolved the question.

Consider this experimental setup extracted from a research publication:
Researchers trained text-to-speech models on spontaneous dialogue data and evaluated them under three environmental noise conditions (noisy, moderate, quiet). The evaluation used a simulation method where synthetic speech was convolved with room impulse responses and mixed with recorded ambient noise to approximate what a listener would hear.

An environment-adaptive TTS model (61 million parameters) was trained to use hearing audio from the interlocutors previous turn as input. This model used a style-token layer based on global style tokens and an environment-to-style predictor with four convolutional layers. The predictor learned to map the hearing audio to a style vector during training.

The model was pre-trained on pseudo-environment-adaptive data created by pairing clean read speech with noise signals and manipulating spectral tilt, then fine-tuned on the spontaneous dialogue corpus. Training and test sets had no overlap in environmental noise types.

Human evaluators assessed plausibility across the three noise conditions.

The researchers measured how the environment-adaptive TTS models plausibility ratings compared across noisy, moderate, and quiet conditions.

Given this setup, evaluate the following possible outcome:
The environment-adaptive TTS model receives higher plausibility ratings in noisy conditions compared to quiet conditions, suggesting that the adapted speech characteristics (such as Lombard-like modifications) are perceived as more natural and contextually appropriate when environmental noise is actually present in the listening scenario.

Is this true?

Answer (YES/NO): YES